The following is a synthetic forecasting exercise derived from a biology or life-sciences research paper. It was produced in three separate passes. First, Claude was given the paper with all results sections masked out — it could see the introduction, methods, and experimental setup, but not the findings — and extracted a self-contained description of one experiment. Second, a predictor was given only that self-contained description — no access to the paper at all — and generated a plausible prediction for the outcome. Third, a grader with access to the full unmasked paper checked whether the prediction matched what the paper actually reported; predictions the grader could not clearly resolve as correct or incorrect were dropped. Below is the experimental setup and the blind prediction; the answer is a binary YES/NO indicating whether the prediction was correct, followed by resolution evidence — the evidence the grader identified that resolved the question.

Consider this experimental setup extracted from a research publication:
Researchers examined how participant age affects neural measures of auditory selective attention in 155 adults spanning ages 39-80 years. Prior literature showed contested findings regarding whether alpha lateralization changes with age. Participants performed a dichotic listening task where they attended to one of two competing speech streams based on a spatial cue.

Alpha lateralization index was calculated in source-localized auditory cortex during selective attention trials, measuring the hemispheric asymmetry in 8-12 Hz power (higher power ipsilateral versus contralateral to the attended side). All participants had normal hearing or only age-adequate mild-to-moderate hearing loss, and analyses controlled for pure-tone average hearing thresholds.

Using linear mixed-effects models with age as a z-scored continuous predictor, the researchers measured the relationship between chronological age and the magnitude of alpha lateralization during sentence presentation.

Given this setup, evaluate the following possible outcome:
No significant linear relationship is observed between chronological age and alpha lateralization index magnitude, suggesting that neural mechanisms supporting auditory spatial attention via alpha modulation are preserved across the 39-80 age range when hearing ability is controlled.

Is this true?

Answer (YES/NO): YES